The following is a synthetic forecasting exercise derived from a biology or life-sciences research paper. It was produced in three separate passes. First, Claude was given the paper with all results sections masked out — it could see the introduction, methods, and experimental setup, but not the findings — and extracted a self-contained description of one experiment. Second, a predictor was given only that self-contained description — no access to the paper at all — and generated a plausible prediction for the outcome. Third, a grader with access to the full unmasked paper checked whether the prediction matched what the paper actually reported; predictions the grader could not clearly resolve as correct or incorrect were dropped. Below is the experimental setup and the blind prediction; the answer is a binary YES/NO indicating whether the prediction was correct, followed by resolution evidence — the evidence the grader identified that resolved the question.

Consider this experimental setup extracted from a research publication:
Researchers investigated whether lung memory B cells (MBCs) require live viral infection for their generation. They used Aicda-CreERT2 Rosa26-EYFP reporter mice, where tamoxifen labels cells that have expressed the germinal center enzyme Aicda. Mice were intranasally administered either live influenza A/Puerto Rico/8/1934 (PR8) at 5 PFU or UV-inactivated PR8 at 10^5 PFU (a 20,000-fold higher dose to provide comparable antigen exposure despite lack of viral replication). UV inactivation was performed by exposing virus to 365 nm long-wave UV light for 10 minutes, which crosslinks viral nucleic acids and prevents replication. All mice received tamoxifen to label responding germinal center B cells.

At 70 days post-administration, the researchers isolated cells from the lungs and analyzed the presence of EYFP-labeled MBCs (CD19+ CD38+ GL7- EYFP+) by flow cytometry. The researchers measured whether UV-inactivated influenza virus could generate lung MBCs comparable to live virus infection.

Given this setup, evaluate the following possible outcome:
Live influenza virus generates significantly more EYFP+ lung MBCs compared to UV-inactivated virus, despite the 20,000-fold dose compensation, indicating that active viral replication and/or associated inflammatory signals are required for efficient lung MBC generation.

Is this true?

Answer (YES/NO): YES